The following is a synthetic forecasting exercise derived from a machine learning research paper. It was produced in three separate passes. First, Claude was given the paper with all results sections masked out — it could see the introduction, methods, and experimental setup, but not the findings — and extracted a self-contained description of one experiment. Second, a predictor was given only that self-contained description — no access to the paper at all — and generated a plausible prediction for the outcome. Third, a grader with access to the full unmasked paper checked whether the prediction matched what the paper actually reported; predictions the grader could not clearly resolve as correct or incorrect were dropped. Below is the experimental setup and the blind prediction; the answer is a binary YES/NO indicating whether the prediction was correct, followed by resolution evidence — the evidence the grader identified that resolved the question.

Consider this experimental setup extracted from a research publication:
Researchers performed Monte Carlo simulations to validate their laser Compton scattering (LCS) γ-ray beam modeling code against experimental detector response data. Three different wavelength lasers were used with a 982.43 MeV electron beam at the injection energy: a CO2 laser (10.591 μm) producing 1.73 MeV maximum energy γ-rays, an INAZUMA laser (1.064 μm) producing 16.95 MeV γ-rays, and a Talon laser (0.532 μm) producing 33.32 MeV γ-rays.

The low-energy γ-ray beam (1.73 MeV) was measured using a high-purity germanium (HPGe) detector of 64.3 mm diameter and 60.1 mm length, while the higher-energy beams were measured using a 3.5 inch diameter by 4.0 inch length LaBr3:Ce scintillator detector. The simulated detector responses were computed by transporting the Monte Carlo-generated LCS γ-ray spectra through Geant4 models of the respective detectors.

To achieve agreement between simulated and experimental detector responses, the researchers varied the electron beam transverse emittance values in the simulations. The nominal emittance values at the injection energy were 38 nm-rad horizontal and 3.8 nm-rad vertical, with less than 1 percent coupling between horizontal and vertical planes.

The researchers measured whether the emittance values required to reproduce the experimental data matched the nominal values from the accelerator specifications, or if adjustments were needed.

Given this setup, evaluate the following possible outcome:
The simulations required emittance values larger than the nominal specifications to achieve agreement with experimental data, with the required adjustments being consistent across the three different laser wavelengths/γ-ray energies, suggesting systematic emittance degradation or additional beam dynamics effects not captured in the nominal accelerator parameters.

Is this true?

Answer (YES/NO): NO